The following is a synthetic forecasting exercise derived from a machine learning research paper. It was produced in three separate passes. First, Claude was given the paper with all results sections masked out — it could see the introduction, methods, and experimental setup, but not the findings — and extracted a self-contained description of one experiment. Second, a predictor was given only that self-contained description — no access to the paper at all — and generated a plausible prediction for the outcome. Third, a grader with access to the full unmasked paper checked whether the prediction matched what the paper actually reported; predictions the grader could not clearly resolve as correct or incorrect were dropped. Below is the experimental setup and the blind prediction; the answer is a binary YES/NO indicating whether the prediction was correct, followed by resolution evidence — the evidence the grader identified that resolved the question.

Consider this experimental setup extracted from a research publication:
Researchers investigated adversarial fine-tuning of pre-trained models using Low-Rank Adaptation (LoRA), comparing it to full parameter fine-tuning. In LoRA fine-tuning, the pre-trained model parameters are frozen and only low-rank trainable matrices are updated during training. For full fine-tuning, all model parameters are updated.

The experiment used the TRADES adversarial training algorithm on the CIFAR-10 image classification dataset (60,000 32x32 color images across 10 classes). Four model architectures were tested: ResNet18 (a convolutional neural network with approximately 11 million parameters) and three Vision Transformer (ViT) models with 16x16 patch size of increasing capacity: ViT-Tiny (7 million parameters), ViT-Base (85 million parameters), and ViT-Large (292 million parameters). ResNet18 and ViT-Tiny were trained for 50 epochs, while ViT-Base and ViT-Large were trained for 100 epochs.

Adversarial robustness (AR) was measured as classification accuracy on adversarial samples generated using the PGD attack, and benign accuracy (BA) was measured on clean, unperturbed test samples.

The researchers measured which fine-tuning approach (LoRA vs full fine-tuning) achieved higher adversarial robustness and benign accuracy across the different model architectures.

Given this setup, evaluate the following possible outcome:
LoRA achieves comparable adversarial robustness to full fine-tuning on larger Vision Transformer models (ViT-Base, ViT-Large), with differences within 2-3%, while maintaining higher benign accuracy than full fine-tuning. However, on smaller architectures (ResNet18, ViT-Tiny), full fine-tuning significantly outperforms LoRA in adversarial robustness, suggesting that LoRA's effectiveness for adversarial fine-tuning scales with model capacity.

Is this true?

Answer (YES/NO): NO